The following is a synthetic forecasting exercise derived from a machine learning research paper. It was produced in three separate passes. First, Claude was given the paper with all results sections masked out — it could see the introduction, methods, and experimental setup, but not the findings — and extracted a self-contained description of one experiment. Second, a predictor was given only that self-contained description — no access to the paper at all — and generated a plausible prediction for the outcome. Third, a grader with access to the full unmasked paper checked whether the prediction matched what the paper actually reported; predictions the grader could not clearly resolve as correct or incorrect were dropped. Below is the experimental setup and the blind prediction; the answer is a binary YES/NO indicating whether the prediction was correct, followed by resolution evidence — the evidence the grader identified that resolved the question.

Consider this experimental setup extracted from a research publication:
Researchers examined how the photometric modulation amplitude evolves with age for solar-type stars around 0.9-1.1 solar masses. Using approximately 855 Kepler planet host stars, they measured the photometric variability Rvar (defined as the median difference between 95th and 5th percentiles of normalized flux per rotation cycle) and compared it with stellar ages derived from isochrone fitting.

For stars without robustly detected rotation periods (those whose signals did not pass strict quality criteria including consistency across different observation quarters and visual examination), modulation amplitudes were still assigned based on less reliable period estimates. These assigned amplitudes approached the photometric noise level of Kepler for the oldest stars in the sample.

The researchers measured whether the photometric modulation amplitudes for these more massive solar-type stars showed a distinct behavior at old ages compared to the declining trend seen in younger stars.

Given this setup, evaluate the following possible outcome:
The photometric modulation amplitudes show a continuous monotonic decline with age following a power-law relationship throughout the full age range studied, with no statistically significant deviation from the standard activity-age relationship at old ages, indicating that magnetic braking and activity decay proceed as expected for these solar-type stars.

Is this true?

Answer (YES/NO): NO